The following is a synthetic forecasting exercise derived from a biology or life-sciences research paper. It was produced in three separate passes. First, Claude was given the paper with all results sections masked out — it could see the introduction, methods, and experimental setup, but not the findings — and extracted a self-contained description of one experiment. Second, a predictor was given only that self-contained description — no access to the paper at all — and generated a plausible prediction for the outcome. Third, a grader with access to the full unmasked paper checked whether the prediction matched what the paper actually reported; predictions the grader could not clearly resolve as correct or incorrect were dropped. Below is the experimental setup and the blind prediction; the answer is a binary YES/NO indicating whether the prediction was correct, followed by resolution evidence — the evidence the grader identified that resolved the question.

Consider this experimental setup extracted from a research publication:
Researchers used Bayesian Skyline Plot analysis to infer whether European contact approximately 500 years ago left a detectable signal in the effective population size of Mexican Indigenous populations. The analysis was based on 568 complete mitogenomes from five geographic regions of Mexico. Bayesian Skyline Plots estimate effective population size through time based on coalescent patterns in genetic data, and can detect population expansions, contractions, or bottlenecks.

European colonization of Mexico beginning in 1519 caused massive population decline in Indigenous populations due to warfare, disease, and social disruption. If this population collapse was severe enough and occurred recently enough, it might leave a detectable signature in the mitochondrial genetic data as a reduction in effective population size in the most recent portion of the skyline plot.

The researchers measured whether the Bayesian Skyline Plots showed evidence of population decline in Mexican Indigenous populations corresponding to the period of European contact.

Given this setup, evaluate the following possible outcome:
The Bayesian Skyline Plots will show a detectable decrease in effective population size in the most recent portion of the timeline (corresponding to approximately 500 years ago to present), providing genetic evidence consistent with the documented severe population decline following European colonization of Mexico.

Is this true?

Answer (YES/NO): YES